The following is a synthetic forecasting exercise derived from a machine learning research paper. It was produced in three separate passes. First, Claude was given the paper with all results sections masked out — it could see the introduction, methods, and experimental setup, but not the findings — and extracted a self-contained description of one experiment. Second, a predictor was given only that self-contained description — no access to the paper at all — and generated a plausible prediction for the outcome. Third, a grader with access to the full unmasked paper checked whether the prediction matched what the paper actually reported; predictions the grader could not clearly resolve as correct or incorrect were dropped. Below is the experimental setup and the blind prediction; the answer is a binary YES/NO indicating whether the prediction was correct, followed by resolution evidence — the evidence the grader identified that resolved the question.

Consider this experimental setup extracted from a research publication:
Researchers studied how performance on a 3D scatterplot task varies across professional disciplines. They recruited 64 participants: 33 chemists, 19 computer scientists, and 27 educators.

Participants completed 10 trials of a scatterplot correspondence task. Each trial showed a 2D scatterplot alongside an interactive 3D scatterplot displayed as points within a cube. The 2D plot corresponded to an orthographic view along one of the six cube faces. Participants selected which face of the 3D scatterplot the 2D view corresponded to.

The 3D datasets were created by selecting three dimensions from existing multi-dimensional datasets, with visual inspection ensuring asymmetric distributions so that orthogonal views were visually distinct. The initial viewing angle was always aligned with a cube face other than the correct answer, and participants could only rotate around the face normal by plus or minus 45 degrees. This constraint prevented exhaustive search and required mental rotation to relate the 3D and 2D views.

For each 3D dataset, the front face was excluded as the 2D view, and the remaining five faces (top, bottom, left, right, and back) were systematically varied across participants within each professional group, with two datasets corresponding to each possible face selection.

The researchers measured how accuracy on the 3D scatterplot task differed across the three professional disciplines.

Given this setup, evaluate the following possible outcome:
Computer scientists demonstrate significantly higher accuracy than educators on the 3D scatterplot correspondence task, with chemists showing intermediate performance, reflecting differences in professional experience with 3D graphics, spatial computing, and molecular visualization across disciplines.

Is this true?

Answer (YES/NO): NO